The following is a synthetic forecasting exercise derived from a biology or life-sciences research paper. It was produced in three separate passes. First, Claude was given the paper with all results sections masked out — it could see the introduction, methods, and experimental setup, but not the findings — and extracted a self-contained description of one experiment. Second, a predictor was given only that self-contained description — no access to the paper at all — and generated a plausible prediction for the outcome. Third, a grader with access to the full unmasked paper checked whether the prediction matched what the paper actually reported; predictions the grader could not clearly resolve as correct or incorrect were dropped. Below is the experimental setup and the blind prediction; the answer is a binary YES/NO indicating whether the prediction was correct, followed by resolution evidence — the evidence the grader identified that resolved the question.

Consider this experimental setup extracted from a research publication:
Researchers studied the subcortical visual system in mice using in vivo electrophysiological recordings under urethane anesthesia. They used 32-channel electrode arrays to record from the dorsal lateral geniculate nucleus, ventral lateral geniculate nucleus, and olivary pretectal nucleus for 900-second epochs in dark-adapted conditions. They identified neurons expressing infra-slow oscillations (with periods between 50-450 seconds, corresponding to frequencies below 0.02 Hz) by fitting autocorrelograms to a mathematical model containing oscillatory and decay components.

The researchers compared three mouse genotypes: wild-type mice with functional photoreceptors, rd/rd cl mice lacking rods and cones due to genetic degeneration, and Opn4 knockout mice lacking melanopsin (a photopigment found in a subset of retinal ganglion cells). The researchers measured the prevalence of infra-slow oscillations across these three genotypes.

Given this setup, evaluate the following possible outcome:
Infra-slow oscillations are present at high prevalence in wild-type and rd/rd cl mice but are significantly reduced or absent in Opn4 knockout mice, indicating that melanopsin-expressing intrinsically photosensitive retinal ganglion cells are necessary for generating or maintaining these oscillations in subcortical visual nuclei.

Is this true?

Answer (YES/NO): NO